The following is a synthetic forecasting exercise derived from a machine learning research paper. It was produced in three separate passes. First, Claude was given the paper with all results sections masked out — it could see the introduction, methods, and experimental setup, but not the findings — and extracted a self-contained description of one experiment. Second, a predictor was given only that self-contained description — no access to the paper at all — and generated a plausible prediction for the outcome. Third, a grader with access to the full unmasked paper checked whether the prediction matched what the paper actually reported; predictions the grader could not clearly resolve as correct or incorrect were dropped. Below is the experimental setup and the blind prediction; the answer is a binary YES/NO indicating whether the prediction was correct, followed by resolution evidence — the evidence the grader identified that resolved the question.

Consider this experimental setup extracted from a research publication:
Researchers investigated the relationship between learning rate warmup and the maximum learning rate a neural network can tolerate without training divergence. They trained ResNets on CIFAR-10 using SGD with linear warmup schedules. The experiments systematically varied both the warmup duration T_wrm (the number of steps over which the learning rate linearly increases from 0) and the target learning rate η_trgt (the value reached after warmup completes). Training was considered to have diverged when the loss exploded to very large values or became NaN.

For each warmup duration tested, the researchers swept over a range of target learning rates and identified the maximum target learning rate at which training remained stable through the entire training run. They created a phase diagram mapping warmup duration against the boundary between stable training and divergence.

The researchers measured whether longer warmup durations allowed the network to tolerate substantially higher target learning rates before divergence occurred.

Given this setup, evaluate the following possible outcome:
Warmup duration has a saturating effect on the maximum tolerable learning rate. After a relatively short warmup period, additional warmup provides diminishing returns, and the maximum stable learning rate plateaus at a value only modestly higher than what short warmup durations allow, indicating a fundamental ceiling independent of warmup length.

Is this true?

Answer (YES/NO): NO